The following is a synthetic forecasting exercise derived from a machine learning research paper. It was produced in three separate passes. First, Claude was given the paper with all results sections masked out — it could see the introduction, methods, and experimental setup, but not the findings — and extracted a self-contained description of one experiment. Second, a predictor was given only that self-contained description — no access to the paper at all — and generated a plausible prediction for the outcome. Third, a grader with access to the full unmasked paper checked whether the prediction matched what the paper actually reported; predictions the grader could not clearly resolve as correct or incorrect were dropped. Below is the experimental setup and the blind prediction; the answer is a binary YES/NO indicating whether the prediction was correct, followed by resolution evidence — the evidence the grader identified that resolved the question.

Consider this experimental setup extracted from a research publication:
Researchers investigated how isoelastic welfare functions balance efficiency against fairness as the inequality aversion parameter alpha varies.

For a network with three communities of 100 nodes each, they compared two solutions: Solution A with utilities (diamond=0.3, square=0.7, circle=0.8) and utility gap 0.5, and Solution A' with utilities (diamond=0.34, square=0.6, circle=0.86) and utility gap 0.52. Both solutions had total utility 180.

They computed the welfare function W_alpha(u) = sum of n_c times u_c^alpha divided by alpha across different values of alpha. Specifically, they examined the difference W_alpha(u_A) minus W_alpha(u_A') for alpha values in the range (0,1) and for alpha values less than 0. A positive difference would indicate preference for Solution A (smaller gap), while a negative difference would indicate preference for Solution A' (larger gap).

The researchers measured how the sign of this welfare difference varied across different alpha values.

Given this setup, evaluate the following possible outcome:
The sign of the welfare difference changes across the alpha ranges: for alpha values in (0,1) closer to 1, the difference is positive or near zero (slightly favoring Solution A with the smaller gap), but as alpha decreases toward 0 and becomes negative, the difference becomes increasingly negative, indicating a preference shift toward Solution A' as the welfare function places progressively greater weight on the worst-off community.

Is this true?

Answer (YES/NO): NO